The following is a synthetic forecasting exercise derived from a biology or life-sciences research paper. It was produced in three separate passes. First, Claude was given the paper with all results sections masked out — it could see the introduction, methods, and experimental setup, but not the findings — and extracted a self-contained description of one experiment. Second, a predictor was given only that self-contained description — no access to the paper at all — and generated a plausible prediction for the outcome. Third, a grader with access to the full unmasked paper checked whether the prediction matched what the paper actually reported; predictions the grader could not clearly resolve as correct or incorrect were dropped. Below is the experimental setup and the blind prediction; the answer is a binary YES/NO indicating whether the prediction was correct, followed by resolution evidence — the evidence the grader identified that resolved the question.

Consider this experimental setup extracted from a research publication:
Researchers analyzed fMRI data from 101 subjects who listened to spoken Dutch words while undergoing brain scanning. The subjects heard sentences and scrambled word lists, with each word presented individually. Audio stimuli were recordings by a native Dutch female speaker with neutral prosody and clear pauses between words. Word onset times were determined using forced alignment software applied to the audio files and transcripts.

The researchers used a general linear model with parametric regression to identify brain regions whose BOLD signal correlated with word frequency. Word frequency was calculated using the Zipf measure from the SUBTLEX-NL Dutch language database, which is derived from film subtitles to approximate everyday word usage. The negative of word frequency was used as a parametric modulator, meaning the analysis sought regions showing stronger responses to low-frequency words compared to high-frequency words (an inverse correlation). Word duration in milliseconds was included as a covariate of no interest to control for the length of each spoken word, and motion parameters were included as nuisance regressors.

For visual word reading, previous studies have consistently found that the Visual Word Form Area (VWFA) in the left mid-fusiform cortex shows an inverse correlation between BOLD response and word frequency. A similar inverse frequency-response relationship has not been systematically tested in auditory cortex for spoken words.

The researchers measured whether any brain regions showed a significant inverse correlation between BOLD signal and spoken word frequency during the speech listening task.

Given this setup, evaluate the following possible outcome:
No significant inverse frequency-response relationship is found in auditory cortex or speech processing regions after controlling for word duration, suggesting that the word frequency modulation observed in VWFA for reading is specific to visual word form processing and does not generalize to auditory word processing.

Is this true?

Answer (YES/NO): NO